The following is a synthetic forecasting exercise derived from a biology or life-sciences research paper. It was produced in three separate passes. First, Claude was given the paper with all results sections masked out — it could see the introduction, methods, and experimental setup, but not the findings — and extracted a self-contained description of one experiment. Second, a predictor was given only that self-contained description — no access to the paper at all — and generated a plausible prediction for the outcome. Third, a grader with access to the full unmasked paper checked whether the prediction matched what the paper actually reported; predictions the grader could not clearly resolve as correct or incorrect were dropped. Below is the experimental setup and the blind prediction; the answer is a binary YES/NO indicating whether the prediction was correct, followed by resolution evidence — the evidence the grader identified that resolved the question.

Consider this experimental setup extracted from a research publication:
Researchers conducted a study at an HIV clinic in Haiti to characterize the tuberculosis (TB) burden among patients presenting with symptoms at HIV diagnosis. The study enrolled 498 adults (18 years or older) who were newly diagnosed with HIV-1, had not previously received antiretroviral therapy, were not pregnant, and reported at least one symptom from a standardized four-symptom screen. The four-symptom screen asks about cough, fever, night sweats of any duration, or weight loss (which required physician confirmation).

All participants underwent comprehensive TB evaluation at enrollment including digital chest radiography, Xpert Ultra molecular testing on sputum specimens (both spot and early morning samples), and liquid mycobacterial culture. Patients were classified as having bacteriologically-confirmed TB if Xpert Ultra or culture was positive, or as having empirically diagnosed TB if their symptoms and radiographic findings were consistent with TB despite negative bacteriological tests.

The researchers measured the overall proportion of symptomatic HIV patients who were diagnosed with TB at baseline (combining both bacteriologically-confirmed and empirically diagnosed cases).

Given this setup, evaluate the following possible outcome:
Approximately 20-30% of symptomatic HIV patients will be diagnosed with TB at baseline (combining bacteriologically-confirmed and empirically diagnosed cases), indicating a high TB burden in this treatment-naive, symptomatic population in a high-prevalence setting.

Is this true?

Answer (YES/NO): NO